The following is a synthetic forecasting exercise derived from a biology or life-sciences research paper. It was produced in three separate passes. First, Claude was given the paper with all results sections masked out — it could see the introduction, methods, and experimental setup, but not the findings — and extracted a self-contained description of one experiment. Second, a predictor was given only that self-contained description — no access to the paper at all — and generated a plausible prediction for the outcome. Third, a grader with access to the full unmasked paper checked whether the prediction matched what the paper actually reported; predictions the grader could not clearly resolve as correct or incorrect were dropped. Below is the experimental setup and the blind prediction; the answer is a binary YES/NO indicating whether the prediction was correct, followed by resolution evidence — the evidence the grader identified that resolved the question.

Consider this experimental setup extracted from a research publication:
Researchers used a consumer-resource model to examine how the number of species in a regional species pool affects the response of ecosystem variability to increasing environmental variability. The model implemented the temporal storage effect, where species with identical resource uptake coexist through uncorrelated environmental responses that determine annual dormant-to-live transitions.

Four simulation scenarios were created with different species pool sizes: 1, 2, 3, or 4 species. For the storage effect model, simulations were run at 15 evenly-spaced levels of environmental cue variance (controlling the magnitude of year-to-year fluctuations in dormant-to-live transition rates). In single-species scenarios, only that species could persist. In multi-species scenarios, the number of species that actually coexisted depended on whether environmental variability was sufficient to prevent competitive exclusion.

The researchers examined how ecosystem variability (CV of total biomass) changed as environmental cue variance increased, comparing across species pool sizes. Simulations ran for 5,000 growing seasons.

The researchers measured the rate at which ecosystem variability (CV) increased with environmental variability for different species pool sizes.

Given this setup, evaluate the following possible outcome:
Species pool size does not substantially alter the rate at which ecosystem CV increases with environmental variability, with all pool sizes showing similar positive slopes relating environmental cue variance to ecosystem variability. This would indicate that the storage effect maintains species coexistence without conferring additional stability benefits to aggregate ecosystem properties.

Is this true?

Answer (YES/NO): NO